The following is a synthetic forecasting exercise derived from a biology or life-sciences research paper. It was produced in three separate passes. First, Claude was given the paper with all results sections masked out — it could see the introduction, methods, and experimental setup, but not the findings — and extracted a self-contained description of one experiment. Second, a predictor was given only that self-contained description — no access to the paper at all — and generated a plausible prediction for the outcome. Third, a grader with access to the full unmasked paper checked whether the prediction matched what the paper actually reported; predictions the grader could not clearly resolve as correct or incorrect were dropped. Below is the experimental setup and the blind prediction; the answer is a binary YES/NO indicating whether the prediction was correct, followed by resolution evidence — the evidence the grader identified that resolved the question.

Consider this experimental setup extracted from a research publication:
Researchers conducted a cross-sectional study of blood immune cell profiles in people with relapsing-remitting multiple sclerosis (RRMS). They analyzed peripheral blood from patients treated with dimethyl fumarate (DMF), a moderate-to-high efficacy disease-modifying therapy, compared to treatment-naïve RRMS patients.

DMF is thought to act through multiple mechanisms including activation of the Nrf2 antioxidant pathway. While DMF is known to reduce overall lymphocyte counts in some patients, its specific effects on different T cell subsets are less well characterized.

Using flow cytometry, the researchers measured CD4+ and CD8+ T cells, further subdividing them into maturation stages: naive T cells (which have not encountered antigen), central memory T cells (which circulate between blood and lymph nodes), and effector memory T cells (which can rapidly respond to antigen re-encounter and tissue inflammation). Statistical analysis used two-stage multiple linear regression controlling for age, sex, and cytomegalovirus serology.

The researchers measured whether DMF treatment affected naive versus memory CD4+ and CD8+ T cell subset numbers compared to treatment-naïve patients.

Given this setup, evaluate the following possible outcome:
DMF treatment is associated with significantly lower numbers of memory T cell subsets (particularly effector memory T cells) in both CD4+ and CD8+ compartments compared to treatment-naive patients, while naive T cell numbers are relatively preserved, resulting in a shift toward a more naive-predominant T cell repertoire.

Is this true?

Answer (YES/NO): YES